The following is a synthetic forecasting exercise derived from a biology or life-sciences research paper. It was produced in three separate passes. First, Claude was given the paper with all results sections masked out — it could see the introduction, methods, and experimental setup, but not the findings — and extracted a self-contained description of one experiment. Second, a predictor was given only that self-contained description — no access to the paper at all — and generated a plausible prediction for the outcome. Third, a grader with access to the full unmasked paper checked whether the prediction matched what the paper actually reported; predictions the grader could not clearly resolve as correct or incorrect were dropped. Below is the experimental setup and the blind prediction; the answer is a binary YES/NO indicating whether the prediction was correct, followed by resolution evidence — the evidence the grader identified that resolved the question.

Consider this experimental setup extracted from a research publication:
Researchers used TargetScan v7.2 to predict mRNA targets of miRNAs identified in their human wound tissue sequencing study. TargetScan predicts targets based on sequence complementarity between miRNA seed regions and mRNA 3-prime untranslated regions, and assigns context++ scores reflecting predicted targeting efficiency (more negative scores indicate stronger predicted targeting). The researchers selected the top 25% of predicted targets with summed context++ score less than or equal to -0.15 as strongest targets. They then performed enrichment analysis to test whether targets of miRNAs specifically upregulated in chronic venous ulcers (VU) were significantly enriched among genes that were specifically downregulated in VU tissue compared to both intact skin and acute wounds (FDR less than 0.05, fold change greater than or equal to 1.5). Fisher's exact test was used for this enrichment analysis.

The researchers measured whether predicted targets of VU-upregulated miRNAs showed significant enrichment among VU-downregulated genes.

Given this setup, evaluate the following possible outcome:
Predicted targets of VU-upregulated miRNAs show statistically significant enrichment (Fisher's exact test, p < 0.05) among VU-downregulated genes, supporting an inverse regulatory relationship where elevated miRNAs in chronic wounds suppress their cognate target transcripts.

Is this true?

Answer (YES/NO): YES